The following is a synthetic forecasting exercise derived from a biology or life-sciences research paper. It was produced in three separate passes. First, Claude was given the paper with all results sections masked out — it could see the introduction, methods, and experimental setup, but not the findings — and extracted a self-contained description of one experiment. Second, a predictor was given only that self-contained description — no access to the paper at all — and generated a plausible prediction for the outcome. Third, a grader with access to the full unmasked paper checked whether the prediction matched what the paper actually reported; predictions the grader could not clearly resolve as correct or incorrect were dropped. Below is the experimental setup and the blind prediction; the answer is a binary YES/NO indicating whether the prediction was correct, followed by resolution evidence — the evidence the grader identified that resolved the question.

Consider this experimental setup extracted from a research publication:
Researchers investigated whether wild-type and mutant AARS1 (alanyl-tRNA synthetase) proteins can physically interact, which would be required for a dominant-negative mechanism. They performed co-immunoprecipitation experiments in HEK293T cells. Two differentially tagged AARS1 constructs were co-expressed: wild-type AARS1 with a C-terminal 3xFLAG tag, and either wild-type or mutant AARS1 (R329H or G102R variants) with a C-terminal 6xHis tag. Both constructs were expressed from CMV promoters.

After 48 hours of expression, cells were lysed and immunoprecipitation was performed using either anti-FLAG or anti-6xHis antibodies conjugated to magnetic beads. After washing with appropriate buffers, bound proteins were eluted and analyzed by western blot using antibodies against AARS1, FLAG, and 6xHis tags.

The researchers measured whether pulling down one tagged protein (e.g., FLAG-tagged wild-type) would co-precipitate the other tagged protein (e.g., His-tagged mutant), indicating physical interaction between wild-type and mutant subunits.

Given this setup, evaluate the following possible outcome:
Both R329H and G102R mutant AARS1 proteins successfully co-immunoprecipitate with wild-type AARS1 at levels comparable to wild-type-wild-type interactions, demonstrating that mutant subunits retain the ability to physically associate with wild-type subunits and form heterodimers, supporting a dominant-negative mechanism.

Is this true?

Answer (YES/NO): YES